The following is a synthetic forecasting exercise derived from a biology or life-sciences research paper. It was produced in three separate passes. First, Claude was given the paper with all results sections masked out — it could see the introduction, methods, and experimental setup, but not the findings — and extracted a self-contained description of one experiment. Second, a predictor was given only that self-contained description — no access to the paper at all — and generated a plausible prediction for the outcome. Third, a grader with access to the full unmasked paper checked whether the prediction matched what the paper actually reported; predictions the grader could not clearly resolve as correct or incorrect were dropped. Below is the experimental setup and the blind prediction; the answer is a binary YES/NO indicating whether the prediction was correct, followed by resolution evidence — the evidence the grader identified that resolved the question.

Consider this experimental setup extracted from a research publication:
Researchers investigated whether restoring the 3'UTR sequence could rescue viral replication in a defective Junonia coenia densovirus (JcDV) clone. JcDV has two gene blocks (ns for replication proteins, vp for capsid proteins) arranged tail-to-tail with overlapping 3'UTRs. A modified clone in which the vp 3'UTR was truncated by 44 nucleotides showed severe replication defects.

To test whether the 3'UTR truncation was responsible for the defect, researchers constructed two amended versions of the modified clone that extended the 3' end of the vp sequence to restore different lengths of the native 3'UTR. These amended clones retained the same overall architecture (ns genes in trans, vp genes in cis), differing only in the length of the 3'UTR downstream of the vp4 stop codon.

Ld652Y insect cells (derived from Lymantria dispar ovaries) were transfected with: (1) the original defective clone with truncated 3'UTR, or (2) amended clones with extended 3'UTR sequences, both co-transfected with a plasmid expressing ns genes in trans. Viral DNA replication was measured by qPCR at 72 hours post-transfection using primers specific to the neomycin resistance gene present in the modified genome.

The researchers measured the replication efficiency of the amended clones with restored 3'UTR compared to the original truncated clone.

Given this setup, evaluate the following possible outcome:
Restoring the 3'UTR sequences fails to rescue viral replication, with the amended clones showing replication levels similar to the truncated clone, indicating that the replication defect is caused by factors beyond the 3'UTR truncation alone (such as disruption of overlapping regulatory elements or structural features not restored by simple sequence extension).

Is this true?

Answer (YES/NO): NO